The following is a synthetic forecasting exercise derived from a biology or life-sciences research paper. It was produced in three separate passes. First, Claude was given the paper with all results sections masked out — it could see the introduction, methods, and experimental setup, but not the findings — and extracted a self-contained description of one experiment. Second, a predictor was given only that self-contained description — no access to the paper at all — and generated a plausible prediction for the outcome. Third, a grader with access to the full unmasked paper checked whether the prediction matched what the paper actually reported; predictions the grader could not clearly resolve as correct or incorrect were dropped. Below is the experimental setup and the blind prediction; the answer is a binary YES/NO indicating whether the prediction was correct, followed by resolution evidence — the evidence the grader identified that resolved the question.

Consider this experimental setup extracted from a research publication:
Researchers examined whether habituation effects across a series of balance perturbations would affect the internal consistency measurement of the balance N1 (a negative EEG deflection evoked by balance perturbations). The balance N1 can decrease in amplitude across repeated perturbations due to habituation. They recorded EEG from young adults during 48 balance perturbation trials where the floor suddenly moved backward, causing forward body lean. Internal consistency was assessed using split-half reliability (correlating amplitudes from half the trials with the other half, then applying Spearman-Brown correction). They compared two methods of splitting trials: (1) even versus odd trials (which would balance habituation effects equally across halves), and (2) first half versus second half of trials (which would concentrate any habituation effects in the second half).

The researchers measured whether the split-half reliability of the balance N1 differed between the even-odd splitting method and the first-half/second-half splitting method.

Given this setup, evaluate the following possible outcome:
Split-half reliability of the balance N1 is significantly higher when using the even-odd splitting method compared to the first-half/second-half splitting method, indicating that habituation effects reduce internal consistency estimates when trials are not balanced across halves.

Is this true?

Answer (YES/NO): NO